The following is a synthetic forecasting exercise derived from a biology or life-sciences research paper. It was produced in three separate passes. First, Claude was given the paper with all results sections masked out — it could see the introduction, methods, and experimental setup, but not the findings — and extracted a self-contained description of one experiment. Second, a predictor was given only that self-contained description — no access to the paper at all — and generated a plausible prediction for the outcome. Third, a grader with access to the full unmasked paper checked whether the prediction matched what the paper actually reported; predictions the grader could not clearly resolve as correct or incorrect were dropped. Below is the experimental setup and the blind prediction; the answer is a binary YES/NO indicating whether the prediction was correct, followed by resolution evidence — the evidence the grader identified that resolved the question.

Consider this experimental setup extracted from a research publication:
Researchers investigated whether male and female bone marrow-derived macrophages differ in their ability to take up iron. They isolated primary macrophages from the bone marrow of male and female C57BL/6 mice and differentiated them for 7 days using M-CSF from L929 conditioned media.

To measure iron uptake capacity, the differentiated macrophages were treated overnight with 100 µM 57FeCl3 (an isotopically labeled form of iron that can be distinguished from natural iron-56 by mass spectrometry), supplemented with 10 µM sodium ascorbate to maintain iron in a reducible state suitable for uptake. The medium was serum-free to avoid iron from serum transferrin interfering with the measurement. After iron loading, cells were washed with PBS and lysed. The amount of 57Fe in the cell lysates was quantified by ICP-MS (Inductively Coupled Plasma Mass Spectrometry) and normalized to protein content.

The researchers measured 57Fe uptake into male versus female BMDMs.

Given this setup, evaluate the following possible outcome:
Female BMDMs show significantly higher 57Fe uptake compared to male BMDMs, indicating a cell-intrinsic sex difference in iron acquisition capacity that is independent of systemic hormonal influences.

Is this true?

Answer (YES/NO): NO